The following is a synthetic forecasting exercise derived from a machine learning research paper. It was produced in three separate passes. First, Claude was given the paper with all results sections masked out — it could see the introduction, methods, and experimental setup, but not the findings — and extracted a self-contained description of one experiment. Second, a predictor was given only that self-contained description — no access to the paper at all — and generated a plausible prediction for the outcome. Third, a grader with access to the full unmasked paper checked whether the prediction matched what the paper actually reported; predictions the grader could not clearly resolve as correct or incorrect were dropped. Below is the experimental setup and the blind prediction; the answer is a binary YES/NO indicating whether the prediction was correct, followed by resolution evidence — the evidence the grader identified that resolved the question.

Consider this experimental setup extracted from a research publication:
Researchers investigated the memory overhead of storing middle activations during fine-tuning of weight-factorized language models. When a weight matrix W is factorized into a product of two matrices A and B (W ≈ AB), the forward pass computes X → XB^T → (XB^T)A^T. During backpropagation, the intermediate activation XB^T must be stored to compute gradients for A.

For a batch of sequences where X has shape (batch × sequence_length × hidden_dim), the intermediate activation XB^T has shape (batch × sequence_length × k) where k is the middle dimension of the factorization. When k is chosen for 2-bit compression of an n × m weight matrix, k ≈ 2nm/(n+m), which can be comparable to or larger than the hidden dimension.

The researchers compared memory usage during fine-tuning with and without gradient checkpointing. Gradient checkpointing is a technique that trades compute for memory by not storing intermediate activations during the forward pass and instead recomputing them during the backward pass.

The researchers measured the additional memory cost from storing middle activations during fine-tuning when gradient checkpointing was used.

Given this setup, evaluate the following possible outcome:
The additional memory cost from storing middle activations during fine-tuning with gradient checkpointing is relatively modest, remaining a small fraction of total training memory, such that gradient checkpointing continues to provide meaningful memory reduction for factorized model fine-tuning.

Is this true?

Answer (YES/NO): YES